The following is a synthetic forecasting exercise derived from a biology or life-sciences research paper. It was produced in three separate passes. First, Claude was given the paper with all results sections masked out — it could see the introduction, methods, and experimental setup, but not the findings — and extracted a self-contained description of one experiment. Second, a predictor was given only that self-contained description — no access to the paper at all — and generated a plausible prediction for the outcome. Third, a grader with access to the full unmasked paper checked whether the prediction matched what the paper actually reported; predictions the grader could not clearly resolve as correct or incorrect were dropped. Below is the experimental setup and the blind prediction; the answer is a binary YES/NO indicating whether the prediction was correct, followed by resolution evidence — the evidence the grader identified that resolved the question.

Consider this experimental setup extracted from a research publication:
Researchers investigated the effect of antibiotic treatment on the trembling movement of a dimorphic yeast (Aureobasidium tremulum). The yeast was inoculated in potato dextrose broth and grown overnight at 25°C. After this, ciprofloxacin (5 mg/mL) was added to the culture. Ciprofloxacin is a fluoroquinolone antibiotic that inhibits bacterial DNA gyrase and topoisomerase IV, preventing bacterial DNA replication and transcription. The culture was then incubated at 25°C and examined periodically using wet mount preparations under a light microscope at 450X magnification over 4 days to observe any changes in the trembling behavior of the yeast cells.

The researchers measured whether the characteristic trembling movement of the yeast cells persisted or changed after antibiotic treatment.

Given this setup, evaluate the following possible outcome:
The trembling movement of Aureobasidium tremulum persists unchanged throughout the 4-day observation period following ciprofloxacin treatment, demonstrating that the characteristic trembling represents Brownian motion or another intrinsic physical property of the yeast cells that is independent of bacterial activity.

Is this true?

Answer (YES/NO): NO